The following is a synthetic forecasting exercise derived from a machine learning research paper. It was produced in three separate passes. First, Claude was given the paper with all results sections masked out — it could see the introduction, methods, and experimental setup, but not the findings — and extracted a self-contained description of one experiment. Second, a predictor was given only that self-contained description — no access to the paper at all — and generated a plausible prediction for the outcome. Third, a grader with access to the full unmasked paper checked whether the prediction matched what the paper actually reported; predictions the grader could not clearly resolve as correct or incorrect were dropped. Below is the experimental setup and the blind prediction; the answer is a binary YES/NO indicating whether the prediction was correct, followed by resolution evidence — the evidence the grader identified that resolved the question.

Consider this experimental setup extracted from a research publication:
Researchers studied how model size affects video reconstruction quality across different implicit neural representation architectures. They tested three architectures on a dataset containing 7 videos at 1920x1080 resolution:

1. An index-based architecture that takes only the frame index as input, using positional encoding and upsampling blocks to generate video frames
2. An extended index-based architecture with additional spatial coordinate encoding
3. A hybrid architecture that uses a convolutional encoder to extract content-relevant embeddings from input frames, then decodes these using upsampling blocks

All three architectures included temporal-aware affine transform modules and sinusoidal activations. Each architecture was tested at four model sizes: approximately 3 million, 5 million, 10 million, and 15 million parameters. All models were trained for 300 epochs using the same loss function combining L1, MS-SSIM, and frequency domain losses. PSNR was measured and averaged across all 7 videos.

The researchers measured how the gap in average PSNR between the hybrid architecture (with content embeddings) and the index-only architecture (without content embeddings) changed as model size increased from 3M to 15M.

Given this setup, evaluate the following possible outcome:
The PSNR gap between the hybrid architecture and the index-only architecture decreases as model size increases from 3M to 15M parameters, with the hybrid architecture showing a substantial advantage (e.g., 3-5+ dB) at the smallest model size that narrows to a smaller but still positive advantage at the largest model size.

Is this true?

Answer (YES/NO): NO